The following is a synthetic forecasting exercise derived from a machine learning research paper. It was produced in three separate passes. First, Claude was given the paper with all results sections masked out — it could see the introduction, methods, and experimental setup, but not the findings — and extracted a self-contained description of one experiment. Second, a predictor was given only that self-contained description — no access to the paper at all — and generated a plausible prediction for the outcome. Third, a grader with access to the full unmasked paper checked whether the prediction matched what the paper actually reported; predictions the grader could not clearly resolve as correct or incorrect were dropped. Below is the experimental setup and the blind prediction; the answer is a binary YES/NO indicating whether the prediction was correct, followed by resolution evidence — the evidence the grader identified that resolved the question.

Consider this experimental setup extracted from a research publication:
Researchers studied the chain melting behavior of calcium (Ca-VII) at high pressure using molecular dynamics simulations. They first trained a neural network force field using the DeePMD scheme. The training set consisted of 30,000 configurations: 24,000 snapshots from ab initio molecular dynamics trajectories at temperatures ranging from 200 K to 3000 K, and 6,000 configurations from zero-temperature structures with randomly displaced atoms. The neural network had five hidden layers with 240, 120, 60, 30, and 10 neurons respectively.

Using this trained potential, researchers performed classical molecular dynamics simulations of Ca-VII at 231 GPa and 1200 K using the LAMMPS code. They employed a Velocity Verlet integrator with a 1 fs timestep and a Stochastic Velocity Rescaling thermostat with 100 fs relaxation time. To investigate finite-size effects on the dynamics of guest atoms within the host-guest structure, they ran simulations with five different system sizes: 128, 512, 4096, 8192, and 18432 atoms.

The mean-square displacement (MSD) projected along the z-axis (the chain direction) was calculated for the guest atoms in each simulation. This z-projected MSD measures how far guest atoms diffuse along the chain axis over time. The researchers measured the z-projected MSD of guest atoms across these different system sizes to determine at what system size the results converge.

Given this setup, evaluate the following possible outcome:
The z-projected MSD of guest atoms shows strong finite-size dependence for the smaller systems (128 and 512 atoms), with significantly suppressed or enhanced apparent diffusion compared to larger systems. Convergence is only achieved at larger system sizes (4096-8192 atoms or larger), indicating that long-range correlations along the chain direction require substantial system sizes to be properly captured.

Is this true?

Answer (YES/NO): NO